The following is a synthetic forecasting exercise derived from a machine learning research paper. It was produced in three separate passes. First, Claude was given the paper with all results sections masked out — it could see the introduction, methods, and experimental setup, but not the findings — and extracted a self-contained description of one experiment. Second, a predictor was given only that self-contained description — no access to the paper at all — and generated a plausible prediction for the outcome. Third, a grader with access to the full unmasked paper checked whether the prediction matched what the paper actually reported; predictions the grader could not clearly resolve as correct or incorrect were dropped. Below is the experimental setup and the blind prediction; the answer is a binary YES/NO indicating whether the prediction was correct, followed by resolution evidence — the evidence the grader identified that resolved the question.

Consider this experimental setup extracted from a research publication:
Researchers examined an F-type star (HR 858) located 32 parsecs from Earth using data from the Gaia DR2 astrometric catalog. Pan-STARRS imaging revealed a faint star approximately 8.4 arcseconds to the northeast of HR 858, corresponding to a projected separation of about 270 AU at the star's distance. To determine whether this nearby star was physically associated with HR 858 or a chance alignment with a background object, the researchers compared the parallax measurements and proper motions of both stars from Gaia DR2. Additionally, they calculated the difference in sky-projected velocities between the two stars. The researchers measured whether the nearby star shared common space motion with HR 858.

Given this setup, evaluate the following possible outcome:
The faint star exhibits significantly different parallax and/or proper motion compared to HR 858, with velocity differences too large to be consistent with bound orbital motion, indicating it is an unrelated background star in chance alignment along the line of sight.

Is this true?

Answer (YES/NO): NO